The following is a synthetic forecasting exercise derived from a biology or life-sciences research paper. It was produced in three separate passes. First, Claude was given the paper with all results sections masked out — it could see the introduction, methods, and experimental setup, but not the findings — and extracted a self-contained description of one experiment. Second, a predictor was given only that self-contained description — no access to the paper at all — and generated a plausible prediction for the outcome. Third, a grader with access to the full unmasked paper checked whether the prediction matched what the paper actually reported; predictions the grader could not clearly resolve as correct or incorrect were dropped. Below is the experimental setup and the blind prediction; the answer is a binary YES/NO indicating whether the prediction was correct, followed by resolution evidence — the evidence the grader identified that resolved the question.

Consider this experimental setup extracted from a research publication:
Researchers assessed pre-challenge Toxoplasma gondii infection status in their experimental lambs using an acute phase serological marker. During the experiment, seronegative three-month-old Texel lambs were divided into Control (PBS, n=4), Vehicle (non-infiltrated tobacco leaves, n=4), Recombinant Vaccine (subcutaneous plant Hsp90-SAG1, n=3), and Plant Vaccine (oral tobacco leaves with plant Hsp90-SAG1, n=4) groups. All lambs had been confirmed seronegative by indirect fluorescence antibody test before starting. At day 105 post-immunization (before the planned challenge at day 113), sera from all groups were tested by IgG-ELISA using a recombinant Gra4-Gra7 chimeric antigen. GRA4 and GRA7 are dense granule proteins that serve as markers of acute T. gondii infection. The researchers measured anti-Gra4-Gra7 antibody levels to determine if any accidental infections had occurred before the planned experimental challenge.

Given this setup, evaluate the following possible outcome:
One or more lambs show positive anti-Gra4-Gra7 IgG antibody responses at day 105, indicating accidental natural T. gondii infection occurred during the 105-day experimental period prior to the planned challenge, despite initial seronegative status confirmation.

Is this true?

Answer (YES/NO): YES